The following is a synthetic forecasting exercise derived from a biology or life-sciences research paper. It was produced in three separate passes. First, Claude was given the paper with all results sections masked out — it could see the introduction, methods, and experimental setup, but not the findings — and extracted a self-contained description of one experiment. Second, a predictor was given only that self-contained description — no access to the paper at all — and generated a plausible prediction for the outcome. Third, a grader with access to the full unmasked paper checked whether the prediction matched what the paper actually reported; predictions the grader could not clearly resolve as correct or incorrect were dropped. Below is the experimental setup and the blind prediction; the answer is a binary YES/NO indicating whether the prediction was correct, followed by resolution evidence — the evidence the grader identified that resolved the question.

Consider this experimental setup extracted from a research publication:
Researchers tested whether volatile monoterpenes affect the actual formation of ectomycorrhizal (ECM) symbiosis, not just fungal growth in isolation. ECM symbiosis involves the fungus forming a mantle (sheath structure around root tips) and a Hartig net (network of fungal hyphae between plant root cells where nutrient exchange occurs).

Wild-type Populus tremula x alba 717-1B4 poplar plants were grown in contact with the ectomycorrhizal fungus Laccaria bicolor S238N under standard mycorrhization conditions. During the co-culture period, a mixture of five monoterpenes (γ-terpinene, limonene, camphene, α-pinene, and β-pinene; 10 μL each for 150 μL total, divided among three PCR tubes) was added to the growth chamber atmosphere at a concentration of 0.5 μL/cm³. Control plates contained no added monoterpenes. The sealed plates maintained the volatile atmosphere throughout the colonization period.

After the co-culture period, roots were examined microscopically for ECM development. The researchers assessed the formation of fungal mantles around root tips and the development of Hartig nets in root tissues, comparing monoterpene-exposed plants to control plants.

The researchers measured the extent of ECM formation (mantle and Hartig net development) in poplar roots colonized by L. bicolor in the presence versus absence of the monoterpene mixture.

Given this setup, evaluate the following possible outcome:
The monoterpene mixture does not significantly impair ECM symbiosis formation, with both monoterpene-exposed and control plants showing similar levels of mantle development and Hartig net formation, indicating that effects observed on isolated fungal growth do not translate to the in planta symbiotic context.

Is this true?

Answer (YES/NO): NO